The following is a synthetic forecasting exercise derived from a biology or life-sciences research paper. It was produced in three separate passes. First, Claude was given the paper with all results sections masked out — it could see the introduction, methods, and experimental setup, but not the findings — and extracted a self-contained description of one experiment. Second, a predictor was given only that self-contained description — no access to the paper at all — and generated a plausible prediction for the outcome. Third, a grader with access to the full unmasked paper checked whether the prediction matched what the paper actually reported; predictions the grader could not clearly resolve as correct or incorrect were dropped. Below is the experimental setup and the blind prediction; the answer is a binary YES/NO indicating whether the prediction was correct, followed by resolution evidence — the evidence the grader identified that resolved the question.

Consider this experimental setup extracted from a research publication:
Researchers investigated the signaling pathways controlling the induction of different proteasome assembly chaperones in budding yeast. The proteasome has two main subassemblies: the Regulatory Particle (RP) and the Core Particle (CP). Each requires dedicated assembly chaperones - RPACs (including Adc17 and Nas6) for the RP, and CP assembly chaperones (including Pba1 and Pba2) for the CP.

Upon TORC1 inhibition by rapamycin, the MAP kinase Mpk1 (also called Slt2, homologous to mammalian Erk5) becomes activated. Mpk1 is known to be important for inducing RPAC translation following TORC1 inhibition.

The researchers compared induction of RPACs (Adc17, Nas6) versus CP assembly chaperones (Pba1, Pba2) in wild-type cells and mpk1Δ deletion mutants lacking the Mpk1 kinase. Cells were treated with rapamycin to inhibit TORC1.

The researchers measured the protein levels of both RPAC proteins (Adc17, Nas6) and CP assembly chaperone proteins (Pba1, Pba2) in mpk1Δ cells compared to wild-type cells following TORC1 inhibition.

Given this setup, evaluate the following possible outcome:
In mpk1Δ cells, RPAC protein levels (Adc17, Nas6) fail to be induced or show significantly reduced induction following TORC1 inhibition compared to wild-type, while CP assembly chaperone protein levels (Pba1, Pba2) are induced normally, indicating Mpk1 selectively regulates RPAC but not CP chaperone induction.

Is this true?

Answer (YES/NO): YES